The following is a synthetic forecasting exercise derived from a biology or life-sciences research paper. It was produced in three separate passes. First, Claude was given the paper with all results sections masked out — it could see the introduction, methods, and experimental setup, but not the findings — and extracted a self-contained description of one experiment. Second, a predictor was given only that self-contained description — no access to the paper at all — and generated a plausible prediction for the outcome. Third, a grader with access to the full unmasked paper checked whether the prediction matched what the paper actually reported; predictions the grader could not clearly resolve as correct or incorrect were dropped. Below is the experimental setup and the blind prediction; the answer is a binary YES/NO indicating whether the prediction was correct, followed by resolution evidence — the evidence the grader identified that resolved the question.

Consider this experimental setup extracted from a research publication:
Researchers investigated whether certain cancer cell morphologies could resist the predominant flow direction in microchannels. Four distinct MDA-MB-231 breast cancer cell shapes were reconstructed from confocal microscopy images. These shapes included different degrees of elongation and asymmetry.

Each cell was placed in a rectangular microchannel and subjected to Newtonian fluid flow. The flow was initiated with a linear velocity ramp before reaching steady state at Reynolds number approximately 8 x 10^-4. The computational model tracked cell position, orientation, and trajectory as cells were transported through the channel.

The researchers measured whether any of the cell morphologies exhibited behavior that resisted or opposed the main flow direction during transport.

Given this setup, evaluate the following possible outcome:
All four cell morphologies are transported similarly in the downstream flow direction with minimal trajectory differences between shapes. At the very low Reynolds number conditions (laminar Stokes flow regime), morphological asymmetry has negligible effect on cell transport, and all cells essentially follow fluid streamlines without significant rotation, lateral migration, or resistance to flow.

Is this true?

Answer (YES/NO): NO